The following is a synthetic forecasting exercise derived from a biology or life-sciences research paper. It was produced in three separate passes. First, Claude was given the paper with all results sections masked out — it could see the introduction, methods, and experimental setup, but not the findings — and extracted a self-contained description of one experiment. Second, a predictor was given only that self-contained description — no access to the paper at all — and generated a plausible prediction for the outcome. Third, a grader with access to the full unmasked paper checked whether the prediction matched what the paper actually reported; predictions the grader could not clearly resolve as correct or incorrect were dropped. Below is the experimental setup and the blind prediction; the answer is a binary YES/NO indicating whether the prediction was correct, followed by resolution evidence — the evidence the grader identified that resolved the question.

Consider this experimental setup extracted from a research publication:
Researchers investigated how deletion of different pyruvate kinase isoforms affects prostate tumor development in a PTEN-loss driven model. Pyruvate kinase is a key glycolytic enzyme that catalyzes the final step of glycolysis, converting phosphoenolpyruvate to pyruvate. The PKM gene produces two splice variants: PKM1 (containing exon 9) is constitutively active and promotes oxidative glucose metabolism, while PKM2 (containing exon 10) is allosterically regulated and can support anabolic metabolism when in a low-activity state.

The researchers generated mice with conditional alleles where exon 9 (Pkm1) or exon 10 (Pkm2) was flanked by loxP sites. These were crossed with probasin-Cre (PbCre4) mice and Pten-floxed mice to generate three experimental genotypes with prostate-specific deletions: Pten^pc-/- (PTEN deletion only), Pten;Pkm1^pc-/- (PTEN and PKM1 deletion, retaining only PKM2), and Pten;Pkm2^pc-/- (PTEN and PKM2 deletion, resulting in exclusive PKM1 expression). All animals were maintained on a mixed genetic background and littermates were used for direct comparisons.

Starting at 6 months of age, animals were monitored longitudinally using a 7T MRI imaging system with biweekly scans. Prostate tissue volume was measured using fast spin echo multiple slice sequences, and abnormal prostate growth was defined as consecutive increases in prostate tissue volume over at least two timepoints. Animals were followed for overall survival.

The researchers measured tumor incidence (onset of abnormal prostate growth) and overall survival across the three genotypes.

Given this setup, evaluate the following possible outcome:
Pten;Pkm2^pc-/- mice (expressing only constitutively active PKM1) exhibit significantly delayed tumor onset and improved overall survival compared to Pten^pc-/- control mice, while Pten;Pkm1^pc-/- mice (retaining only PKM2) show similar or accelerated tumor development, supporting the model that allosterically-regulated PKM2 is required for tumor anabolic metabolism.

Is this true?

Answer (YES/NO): YES